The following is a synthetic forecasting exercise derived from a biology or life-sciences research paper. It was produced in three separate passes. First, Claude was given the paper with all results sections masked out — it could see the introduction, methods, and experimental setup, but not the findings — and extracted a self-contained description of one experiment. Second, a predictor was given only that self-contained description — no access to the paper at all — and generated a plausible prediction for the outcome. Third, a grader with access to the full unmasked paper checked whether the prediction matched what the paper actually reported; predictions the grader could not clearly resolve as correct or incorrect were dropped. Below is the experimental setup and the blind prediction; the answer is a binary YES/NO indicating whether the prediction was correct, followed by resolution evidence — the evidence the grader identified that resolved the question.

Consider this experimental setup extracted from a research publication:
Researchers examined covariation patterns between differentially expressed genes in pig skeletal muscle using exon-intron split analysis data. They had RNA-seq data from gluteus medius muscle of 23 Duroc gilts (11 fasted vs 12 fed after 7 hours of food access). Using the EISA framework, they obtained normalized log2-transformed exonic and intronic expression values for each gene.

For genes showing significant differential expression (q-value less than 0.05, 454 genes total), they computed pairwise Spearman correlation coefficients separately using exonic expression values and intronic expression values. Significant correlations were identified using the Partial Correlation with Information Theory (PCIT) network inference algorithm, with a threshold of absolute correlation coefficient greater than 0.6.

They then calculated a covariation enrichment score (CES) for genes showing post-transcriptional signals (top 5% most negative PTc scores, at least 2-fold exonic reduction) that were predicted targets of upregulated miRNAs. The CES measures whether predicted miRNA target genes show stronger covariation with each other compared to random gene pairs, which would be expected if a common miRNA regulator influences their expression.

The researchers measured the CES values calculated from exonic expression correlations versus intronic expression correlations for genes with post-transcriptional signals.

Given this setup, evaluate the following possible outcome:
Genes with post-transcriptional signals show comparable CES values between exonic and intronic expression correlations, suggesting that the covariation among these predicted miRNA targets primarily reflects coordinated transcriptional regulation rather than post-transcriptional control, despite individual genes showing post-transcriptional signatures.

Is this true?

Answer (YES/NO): NO